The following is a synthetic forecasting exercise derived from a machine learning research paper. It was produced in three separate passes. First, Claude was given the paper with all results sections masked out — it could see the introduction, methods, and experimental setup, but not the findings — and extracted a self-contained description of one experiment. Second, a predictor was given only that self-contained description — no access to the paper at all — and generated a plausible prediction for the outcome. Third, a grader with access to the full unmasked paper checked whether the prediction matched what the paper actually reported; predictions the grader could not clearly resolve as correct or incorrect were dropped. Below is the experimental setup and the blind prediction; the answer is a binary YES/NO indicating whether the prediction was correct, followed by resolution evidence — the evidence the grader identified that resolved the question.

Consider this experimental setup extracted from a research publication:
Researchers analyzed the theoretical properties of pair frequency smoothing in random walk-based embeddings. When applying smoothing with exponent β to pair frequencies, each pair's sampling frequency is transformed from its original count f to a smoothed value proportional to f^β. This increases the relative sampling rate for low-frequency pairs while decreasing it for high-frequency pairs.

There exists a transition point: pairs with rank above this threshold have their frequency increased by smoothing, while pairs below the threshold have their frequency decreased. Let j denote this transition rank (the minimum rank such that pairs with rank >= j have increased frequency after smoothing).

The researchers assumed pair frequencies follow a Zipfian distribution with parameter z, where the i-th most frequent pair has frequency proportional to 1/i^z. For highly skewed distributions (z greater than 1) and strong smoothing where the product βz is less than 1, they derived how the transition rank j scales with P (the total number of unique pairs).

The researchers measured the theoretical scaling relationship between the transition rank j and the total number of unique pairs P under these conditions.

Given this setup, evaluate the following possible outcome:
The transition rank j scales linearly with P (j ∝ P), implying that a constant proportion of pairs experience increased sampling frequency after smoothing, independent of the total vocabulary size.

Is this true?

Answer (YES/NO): NO